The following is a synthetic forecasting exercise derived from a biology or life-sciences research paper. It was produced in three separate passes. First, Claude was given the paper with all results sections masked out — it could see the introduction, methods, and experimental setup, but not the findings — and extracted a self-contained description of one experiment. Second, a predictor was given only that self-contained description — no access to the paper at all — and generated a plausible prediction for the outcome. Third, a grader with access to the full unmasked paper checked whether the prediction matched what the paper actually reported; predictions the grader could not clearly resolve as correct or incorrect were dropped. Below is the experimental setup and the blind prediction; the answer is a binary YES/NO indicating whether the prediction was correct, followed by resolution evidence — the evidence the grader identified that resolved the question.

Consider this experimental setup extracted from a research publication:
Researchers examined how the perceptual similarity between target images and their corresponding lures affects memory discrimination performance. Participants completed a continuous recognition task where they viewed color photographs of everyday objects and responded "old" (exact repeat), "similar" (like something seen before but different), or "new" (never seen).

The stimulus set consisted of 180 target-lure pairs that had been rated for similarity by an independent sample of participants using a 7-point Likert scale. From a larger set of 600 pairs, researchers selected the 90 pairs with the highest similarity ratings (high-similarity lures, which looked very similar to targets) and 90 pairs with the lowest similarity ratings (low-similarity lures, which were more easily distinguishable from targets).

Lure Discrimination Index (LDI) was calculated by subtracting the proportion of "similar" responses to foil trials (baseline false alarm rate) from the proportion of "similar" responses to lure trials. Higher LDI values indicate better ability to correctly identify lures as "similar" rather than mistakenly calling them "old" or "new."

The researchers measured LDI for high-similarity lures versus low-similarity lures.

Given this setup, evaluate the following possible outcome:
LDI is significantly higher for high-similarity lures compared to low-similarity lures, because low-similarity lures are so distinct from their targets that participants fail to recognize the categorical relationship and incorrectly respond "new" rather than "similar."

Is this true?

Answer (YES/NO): NO